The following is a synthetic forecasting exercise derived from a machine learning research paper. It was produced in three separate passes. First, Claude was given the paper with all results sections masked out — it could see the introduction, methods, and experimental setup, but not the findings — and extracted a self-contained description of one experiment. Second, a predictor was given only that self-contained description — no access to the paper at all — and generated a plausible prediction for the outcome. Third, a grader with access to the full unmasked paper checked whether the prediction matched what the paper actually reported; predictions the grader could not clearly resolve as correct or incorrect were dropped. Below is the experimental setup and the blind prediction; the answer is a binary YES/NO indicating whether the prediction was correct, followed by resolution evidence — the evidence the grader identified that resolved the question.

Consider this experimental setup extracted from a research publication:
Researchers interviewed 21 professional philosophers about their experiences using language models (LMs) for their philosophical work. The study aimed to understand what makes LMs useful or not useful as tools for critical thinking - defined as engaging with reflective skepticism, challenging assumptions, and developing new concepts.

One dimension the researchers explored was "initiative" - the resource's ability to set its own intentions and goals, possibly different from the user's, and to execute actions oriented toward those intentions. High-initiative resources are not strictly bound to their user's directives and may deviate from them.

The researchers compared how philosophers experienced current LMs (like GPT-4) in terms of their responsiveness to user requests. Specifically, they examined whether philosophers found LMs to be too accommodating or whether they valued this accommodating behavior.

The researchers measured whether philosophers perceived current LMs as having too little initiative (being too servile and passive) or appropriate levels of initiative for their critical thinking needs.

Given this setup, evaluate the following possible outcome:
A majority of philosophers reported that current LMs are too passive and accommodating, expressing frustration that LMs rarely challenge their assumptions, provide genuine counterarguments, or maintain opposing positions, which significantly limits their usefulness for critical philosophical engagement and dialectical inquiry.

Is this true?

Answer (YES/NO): YES